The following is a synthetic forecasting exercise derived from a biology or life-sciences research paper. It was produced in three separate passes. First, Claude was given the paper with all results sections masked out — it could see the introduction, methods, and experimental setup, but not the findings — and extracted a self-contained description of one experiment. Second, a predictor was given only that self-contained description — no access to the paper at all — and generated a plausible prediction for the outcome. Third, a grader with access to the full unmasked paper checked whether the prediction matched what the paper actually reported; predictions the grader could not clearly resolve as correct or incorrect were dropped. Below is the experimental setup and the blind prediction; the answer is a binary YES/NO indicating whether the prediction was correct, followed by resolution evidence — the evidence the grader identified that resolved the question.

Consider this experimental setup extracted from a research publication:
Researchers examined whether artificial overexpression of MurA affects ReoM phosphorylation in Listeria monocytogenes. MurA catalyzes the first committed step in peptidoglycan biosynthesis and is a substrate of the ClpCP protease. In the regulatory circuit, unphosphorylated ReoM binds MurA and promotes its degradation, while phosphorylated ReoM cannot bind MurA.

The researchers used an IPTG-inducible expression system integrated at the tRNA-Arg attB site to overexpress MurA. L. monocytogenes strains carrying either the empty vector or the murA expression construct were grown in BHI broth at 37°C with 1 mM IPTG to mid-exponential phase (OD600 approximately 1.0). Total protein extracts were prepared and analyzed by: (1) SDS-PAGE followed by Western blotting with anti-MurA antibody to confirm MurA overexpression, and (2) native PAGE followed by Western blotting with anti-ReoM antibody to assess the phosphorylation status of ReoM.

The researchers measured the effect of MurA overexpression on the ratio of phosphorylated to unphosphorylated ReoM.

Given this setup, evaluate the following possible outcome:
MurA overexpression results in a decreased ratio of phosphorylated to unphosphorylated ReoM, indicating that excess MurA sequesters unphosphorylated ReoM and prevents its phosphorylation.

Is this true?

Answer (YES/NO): YES